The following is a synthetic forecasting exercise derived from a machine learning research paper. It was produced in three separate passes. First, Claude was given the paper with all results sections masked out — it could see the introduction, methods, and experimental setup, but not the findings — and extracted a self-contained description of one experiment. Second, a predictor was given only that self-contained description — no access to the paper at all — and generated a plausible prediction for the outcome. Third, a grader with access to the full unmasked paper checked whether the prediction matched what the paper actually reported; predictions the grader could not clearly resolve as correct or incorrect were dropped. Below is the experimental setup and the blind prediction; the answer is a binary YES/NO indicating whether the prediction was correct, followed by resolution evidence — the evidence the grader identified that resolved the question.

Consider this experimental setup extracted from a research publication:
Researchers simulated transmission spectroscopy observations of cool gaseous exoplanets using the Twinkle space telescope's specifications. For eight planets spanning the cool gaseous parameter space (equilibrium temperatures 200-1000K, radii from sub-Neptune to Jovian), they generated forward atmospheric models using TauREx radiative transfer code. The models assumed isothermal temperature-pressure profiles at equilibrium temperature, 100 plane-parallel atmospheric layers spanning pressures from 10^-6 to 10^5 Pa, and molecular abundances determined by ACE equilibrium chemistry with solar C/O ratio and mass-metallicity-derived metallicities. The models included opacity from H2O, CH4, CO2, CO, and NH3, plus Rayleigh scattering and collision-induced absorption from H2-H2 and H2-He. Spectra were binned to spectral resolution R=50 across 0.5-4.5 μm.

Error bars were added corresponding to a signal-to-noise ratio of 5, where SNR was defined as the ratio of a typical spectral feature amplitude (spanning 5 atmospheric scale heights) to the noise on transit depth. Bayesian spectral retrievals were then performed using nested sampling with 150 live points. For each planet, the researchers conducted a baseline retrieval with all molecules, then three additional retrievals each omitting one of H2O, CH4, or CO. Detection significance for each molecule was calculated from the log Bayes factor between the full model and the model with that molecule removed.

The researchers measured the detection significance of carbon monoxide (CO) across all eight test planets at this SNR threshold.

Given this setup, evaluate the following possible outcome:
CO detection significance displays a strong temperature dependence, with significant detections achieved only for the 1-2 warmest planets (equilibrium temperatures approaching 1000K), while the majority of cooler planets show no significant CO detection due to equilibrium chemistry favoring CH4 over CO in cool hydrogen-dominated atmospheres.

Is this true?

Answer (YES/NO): NO